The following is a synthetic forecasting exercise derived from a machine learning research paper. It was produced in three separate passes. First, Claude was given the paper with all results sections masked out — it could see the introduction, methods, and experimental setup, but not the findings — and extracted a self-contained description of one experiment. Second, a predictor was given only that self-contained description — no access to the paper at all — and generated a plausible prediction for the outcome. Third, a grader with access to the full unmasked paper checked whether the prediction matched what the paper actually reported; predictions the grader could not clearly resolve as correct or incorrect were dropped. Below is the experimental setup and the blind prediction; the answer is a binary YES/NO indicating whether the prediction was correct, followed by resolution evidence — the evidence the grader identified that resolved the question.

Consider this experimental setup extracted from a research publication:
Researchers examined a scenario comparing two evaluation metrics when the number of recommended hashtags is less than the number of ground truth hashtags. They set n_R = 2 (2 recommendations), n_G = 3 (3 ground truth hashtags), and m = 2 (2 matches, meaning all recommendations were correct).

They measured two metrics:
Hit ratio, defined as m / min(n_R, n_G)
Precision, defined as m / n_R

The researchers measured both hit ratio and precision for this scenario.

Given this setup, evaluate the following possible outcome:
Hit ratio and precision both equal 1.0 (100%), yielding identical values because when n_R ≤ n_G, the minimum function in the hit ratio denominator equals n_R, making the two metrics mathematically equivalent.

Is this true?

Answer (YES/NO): YES